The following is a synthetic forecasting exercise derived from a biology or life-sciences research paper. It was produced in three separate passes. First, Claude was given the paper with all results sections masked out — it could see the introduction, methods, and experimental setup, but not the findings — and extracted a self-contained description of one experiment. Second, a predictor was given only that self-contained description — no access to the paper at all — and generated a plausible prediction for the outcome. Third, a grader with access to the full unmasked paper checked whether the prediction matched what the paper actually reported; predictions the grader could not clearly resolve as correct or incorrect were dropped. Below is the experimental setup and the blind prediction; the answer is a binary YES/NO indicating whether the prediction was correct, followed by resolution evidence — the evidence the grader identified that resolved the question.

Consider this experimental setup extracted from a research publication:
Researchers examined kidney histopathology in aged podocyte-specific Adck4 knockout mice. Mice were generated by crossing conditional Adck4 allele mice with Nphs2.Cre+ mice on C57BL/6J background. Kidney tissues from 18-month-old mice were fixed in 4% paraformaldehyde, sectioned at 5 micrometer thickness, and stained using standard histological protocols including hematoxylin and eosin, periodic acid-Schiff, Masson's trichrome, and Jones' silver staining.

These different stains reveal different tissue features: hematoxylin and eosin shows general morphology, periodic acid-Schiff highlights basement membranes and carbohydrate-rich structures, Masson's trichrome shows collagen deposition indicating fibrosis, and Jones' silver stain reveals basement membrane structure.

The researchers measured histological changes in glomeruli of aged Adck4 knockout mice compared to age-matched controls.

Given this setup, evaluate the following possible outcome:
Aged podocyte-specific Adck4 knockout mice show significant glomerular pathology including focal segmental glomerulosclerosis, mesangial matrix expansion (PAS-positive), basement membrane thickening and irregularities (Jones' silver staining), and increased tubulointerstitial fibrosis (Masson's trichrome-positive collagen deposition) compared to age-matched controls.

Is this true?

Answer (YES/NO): YES